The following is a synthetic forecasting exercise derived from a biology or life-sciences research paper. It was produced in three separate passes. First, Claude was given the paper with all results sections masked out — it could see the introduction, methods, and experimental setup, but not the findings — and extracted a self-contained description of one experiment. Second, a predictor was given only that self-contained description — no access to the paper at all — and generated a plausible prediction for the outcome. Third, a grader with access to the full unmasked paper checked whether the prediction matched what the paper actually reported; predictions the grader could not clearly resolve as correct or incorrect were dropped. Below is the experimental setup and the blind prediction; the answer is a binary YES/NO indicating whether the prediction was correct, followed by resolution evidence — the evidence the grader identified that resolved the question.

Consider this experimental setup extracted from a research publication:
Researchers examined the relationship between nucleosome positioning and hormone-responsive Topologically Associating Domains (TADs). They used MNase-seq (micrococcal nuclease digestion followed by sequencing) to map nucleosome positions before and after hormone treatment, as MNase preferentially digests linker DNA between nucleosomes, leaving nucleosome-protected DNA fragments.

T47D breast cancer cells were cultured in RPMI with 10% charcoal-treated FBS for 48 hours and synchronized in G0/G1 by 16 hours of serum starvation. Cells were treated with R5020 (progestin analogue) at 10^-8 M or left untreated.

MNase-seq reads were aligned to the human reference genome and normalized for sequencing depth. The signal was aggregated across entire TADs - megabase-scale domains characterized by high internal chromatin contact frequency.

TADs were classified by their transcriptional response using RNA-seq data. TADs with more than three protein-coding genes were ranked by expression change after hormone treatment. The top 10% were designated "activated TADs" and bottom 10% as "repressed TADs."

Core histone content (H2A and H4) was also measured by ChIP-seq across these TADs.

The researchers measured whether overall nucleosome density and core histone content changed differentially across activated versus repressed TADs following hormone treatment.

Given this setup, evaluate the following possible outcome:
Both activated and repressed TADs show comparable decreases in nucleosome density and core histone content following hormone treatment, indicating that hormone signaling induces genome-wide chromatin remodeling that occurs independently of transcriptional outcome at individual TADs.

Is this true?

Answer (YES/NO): NO